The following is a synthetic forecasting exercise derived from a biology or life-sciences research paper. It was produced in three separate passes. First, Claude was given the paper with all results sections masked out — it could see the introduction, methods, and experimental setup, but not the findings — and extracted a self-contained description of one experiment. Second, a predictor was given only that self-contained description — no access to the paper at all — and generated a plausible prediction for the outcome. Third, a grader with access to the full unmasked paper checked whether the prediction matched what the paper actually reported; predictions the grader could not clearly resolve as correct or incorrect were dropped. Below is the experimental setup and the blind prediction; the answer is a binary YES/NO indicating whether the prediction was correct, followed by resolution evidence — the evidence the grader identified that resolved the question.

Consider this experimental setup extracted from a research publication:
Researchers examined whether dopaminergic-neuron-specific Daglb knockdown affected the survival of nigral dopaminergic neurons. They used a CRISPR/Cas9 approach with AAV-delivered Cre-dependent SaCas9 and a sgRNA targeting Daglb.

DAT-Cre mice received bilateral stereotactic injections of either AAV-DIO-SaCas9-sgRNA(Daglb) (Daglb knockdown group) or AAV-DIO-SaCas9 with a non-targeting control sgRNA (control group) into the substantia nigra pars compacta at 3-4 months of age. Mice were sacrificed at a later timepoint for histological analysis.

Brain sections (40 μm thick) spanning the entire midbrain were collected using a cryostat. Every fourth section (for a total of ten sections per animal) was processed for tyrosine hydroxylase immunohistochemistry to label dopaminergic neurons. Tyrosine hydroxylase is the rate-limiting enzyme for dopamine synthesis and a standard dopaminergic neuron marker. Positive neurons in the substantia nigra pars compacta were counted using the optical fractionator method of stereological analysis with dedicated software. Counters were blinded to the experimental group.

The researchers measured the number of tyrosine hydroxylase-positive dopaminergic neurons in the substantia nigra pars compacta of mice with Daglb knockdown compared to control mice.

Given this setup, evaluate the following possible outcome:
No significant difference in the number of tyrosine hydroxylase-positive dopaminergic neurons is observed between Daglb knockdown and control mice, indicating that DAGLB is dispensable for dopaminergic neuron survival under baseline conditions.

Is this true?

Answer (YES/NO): YES